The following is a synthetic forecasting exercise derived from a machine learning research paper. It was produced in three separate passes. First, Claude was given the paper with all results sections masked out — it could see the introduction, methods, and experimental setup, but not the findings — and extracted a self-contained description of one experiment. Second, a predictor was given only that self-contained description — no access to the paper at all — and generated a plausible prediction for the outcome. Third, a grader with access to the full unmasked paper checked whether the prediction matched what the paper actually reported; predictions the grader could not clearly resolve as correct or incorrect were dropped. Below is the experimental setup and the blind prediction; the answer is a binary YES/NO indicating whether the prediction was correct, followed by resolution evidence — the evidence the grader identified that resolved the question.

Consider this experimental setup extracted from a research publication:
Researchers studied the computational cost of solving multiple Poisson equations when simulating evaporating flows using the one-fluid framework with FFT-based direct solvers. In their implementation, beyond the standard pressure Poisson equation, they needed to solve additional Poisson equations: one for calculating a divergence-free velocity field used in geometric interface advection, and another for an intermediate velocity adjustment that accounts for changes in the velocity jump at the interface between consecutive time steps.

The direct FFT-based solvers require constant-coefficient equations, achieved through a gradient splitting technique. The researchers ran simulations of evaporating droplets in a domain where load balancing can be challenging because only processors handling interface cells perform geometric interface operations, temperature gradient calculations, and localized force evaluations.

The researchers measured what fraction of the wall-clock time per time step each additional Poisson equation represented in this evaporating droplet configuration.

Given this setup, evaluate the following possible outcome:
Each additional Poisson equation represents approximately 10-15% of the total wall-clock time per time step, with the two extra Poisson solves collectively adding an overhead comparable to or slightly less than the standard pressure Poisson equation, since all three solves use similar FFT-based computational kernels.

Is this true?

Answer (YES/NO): NO